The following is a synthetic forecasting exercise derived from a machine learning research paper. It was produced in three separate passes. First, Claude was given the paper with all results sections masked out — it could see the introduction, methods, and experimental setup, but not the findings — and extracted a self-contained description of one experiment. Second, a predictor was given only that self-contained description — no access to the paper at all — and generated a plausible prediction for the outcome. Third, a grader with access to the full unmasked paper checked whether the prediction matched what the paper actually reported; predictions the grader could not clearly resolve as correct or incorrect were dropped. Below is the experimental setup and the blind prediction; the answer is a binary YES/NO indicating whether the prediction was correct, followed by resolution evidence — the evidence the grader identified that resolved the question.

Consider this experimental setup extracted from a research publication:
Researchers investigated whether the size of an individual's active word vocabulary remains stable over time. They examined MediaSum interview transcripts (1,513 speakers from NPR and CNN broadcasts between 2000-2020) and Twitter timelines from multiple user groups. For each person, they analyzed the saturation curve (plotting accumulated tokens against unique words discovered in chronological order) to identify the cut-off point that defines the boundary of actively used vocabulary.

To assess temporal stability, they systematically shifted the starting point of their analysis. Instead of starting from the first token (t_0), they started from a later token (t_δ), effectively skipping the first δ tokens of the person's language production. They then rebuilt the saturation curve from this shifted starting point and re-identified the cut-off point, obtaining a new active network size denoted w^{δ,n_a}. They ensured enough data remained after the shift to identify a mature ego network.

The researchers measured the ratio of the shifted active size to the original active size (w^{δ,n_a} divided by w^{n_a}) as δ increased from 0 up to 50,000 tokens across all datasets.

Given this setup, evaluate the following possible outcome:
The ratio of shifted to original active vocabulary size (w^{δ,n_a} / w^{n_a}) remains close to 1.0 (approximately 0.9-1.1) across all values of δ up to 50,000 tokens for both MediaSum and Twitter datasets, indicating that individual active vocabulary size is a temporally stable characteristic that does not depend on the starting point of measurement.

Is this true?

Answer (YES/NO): NO